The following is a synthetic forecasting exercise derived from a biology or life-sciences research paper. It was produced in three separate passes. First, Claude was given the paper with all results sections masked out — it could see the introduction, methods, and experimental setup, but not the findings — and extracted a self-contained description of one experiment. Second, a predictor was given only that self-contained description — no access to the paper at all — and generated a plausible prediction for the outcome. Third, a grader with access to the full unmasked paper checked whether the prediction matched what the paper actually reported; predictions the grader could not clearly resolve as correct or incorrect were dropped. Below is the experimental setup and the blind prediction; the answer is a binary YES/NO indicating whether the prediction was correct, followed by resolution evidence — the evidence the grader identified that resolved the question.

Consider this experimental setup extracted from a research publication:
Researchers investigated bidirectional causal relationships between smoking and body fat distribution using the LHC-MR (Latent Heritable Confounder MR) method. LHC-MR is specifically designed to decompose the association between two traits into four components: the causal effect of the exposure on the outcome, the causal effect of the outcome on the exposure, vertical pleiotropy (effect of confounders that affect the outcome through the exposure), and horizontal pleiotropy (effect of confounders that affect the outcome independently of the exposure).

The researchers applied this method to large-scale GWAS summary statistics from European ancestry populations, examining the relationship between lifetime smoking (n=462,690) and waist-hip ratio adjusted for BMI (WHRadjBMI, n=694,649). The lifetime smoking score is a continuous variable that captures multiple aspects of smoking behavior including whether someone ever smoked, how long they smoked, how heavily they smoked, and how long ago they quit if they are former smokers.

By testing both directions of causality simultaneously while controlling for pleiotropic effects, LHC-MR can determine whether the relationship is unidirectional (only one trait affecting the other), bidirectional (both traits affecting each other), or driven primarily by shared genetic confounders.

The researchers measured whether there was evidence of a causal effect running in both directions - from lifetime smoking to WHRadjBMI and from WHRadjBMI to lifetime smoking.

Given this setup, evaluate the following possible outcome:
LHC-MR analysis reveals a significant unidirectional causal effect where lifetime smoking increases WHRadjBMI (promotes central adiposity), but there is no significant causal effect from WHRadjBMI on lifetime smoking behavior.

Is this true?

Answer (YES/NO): YES